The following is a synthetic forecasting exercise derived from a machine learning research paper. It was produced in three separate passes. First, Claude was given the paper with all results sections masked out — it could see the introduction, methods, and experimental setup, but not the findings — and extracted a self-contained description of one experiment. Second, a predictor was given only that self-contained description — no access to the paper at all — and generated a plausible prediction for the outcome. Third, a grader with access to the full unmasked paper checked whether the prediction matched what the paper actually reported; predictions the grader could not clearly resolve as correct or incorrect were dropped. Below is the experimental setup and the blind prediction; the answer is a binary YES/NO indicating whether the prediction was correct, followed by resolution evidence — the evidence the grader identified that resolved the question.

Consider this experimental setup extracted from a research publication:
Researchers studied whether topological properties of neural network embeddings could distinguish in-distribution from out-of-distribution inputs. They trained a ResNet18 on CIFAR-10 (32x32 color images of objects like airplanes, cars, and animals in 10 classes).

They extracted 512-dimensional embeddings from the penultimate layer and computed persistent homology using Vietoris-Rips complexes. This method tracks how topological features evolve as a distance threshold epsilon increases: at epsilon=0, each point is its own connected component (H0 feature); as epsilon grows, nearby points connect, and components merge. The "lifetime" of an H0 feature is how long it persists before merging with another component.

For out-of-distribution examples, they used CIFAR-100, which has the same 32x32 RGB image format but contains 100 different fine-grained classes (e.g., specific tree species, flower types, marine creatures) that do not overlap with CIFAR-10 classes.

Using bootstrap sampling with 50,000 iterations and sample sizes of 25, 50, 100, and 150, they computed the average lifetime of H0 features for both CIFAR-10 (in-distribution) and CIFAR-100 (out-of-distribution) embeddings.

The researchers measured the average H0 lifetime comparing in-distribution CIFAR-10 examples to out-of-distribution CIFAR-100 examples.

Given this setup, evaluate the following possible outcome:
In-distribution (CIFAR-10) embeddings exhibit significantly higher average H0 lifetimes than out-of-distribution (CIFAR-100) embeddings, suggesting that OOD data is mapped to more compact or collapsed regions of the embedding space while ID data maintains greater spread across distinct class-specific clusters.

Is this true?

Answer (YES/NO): NO